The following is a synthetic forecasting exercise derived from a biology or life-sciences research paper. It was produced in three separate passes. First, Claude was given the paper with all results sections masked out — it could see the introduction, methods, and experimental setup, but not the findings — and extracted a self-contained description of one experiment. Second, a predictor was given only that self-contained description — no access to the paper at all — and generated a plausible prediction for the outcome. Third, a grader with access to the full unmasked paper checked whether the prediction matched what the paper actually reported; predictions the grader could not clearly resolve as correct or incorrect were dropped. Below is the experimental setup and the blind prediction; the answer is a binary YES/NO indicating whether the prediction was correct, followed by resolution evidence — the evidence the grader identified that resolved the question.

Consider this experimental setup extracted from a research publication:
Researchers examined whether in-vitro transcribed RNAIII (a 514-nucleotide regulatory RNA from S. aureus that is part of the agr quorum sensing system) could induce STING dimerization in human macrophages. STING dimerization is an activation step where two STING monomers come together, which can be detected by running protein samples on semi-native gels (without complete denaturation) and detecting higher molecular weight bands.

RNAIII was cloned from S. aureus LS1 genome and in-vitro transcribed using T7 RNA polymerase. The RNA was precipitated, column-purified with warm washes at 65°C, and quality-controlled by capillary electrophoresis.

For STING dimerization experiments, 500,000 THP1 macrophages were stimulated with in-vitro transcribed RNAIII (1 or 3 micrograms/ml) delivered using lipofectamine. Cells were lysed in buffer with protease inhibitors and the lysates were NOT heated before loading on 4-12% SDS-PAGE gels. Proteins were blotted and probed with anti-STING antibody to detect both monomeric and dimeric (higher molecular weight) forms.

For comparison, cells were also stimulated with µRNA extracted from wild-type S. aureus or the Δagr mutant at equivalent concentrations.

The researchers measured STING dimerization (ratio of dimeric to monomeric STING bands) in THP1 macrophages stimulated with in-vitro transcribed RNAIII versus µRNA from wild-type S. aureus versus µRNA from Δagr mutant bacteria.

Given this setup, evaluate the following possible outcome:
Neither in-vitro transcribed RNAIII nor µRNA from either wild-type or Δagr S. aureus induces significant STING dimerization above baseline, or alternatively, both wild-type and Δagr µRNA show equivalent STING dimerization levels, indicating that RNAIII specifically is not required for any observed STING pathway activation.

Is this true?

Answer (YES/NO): NO